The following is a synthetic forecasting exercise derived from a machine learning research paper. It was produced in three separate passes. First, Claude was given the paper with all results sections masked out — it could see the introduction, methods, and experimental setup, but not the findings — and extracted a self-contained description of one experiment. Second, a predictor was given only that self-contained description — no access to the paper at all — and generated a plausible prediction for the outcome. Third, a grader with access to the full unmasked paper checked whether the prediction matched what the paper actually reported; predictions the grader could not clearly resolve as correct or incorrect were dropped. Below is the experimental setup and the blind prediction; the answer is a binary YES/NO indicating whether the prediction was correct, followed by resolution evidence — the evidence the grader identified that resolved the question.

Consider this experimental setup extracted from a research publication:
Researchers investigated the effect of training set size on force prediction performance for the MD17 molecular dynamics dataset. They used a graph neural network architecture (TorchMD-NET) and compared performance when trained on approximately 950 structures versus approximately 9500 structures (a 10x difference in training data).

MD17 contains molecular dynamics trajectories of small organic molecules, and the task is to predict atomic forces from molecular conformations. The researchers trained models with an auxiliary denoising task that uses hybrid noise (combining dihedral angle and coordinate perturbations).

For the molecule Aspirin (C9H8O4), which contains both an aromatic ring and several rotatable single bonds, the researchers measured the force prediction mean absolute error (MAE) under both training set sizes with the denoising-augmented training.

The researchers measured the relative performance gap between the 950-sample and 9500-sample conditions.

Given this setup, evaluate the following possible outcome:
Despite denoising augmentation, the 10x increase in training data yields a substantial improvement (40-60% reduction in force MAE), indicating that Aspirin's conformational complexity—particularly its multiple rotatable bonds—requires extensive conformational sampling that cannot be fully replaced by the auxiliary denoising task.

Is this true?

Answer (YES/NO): NO